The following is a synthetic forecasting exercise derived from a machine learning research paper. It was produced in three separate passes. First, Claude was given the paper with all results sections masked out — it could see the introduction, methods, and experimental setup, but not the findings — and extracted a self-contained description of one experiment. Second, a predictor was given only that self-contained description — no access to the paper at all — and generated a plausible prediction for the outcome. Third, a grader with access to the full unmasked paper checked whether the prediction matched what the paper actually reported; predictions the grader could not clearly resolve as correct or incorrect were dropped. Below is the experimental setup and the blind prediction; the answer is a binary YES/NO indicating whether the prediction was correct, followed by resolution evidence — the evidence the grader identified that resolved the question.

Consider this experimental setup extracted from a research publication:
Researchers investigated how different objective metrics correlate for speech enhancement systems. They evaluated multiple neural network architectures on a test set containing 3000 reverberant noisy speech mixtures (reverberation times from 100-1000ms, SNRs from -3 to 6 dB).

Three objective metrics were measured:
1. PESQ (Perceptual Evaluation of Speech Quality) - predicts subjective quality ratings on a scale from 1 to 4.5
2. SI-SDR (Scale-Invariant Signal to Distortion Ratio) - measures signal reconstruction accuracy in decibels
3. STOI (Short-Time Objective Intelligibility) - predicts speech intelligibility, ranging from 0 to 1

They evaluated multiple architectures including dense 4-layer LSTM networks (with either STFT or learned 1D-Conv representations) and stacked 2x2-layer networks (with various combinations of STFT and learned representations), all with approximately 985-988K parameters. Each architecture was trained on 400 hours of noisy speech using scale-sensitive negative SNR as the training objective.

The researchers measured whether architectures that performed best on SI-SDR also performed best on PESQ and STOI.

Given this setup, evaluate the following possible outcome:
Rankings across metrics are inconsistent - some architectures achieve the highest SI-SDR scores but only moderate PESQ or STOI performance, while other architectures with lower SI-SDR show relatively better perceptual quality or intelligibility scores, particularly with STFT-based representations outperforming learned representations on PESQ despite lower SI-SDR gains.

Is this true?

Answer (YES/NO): NO